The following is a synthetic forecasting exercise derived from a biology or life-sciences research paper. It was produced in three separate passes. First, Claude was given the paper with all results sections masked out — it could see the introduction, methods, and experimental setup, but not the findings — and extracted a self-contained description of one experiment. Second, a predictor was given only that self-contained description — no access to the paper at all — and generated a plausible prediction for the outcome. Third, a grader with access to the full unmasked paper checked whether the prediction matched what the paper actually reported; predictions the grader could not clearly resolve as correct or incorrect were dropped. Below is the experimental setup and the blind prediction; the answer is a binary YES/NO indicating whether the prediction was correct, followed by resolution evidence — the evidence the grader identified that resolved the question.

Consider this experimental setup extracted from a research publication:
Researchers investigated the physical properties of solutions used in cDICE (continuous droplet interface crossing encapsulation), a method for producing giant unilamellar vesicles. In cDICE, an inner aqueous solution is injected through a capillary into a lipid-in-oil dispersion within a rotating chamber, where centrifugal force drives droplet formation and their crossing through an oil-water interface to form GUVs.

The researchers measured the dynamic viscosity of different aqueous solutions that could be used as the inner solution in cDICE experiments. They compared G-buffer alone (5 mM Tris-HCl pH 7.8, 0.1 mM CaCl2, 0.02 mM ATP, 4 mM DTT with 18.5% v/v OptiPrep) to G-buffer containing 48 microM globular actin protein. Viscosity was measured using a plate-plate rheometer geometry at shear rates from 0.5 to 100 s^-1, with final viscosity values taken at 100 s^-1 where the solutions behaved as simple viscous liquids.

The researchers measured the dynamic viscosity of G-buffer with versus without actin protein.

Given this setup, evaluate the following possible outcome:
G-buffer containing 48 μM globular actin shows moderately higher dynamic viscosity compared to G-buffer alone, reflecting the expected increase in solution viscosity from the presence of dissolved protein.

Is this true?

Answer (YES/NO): NO